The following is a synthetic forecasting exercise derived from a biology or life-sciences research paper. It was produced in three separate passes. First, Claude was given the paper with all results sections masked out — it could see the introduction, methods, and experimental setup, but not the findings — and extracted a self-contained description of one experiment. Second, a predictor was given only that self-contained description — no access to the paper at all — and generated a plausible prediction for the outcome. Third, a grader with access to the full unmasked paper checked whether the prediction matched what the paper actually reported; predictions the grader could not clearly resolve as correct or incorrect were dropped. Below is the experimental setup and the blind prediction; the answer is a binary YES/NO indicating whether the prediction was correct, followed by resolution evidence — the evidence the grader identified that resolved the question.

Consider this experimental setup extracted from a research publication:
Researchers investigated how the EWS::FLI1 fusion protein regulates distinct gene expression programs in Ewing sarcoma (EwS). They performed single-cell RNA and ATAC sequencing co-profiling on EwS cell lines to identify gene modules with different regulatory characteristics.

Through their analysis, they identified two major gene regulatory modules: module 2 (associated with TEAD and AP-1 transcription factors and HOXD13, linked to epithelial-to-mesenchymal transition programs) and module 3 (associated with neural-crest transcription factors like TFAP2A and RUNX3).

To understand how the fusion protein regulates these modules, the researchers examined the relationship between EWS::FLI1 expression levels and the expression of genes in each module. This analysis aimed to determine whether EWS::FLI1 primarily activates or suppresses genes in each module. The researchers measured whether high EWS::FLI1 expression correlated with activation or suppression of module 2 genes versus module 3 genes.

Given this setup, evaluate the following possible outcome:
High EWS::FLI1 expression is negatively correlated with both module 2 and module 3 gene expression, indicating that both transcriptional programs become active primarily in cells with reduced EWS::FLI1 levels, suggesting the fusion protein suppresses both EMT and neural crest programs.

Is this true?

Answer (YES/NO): NO